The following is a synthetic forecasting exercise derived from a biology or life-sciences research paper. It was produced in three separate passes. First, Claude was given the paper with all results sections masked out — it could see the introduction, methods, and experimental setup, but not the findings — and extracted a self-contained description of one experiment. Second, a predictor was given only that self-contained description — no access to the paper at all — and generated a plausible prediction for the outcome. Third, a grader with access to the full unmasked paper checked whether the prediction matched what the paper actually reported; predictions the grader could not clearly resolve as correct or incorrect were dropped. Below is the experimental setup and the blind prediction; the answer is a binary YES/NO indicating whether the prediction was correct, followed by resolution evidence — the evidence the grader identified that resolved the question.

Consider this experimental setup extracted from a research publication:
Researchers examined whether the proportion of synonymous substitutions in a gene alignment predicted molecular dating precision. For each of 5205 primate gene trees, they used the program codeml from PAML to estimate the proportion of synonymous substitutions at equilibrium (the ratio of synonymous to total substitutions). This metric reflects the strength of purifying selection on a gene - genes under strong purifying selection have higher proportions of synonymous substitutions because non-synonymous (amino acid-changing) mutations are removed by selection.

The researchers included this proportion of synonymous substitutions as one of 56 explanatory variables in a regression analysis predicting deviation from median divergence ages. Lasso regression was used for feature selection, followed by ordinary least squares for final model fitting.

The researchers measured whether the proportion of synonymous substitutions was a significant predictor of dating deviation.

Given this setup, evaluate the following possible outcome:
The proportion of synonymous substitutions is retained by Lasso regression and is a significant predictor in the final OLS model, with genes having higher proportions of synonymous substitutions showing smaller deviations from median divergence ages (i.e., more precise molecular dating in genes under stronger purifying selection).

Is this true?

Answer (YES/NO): YES